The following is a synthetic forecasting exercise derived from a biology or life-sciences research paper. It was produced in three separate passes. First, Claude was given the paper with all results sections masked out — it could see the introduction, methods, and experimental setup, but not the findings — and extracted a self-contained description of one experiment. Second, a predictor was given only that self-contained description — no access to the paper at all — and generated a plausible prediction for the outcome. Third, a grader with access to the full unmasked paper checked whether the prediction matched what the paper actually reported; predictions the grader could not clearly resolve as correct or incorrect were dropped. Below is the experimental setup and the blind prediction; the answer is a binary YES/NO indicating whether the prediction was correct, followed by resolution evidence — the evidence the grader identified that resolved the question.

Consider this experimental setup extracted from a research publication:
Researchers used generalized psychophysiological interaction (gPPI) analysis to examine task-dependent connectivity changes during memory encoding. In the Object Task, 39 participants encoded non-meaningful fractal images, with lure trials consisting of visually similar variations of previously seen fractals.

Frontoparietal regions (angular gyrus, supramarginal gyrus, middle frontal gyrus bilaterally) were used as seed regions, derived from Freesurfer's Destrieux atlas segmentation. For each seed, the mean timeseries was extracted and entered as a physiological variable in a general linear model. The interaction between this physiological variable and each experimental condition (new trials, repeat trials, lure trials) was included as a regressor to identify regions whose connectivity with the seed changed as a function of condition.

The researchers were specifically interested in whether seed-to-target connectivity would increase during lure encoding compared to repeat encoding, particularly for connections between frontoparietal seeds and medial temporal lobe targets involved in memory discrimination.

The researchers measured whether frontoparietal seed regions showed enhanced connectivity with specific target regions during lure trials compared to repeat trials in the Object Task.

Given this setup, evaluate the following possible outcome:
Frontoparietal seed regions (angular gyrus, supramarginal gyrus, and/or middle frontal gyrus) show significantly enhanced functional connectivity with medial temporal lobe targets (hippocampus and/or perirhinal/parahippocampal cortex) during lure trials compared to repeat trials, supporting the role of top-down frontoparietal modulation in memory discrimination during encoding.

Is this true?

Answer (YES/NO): NO